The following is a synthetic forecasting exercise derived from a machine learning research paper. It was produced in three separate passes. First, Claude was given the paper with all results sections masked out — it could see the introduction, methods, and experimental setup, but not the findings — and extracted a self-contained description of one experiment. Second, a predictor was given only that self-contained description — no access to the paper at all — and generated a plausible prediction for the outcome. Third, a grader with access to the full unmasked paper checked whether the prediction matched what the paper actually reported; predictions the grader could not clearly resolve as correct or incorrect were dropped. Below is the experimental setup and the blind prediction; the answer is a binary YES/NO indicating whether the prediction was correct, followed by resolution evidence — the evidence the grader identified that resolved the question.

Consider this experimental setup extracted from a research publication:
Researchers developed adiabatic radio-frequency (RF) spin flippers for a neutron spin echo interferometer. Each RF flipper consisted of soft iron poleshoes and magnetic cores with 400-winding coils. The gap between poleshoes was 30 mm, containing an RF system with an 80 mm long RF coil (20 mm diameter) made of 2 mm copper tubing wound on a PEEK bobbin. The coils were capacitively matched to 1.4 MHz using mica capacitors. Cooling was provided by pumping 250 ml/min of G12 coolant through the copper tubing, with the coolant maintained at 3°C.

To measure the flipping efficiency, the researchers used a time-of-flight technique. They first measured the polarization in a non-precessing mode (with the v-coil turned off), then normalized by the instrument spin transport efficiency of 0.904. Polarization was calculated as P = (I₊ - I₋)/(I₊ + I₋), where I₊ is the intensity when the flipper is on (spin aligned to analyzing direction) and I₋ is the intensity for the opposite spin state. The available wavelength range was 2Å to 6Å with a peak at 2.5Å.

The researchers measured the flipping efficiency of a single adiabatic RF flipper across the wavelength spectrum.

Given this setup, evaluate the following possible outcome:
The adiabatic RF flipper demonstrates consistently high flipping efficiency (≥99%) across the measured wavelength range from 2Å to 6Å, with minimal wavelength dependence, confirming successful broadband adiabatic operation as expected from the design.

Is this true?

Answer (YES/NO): NO